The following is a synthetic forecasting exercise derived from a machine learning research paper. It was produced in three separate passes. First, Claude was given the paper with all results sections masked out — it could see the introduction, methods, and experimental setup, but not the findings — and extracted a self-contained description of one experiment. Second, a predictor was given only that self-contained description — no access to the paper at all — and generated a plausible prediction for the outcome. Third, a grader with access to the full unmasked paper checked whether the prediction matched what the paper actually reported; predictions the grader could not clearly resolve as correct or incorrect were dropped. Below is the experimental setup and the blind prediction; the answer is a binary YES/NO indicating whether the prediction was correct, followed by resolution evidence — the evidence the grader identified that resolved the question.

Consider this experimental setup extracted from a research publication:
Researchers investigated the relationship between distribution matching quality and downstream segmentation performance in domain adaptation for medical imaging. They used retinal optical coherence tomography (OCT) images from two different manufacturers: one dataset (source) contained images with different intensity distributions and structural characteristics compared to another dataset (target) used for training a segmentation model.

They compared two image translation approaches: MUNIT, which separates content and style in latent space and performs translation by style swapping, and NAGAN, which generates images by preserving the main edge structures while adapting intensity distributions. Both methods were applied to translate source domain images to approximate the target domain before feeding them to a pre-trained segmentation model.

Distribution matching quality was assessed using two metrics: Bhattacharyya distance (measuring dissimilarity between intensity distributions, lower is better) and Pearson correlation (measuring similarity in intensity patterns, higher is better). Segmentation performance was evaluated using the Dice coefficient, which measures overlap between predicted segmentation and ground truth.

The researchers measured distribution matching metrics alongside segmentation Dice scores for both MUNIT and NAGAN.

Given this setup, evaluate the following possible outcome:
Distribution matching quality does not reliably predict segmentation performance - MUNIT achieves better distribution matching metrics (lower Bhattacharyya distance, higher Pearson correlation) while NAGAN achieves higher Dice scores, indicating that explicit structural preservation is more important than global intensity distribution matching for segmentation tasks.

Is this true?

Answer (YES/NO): YES